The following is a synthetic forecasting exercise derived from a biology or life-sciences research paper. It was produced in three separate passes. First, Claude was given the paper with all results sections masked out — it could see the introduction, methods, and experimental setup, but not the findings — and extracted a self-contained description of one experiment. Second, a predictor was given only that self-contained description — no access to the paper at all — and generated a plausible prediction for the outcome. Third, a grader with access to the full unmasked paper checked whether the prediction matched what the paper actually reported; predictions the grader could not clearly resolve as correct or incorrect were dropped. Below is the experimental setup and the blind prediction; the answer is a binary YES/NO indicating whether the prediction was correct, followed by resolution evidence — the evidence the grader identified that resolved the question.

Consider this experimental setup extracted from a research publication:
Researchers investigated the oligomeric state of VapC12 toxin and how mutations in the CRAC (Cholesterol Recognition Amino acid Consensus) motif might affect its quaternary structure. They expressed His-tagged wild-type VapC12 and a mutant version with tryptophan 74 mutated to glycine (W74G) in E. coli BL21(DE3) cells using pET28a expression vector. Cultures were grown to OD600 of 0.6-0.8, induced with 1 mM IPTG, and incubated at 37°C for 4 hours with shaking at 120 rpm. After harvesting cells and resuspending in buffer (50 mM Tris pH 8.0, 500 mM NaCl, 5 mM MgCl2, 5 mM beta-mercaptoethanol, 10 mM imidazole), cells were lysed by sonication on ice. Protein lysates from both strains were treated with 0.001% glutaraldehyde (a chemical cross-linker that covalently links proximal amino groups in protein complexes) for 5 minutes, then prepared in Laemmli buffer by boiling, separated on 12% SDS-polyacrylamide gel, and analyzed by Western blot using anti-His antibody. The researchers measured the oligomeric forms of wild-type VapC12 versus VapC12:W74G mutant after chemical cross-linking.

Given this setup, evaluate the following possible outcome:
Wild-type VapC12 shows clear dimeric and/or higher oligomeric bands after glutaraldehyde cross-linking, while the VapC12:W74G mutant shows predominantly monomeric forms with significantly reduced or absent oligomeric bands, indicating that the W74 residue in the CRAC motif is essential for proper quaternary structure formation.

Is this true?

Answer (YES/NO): NO